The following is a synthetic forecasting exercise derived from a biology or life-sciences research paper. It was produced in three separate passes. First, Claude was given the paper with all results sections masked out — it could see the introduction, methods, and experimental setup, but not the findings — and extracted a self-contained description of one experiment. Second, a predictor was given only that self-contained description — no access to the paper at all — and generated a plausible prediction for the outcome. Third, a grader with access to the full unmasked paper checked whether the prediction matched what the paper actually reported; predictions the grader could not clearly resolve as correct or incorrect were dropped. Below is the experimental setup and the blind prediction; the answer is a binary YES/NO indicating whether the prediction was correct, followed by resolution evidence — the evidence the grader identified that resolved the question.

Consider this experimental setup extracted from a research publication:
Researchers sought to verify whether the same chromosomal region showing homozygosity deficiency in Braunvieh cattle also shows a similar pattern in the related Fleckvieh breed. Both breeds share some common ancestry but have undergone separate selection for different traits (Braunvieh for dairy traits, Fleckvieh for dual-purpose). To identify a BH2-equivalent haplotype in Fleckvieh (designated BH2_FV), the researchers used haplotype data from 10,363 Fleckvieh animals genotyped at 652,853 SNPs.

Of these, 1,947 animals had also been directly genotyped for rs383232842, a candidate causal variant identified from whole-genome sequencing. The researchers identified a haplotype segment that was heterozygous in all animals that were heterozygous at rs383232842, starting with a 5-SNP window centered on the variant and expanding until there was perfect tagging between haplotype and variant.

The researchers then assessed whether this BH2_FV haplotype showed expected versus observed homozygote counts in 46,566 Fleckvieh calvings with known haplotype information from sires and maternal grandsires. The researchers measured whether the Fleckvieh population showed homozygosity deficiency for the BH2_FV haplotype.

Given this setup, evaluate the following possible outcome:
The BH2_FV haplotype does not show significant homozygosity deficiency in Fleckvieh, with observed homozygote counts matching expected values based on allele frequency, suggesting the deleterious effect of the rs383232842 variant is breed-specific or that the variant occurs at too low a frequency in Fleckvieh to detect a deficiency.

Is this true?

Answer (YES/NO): NO